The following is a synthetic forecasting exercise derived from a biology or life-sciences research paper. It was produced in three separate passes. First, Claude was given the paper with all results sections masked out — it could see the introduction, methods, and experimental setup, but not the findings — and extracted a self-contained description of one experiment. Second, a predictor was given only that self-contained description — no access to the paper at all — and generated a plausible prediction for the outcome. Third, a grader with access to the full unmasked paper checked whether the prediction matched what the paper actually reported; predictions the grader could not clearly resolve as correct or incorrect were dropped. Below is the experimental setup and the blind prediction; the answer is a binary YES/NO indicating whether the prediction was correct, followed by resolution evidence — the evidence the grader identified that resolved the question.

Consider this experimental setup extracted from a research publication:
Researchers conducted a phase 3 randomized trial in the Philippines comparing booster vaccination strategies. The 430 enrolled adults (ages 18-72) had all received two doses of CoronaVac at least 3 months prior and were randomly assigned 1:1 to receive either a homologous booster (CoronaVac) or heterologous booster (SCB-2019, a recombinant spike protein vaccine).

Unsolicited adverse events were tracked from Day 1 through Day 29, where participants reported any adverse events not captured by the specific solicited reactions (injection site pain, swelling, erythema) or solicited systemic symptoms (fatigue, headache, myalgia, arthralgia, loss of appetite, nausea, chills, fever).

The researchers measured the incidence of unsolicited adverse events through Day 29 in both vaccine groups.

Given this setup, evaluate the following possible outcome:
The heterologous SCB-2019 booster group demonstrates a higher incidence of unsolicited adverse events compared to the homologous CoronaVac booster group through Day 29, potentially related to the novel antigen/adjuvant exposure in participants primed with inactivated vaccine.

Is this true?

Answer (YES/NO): NO